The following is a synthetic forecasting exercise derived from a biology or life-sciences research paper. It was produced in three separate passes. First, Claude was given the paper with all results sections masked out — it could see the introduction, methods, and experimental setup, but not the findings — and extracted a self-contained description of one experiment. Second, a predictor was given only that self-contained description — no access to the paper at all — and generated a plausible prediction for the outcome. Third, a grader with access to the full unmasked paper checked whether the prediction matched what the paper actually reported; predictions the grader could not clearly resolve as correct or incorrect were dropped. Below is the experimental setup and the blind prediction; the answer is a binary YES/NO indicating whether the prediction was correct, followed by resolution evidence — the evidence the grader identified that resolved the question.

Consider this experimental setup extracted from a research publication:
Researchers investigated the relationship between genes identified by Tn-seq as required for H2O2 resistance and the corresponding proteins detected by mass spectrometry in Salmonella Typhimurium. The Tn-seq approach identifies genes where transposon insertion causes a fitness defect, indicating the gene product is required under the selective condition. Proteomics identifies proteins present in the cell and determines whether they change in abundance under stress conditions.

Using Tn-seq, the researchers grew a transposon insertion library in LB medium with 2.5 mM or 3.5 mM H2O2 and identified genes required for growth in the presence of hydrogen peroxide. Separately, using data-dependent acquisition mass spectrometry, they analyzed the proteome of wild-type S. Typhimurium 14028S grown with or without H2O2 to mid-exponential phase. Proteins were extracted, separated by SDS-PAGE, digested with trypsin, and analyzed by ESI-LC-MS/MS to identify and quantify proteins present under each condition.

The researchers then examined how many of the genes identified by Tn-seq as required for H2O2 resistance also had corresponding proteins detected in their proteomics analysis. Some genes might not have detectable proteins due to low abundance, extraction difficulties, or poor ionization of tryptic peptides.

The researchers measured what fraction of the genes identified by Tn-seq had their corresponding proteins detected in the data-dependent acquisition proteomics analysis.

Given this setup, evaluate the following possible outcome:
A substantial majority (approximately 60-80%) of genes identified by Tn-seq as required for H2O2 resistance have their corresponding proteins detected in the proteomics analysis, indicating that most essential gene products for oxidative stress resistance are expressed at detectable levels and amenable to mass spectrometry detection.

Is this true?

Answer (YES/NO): NO